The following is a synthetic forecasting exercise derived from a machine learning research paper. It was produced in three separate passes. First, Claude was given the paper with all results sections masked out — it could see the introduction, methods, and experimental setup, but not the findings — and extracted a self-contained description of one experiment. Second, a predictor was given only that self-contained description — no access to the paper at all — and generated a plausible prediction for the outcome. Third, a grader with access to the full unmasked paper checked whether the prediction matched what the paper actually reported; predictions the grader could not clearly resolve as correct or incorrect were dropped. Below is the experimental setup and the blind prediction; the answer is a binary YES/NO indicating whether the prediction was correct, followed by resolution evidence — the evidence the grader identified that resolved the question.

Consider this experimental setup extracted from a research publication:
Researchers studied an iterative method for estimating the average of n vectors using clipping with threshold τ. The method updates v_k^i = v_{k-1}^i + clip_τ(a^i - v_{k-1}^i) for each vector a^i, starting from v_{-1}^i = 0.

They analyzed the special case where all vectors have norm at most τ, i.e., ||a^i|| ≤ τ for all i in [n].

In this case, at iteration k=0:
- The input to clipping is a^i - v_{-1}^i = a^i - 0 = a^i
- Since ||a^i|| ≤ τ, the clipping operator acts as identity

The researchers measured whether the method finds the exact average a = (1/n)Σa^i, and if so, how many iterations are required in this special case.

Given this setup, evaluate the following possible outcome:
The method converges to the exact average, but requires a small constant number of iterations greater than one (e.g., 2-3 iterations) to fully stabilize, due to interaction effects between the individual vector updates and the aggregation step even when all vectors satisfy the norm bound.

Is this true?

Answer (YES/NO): NO